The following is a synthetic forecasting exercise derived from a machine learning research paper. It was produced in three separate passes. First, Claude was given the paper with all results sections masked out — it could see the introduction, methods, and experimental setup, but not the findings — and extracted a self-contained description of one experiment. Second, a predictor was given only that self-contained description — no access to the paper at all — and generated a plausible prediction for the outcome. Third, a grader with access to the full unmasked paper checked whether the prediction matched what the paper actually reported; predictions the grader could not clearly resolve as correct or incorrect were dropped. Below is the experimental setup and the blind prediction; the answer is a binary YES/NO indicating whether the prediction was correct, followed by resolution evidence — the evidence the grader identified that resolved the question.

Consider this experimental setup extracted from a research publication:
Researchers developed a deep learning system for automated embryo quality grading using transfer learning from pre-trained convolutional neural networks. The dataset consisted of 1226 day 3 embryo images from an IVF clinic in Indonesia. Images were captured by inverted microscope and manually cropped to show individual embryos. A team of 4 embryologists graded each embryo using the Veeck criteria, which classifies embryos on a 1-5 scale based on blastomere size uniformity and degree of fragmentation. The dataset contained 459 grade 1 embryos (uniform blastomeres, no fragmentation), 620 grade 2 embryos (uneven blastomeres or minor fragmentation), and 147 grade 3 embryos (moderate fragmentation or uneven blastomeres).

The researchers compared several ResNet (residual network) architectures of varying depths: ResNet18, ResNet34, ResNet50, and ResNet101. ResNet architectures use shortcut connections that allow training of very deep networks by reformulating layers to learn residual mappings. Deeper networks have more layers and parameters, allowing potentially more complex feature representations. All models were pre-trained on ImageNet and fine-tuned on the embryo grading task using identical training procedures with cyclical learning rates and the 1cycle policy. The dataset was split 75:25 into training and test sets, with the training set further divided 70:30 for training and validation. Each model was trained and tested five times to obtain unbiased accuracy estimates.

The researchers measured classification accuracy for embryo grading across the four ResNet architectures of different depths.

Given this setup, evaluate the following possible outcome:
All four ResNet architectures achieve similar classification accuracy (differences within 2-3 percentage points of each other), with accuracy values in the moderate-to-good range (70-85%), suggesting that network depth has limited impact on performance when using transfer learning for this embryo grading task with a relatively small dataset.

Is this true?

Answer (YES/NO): NO